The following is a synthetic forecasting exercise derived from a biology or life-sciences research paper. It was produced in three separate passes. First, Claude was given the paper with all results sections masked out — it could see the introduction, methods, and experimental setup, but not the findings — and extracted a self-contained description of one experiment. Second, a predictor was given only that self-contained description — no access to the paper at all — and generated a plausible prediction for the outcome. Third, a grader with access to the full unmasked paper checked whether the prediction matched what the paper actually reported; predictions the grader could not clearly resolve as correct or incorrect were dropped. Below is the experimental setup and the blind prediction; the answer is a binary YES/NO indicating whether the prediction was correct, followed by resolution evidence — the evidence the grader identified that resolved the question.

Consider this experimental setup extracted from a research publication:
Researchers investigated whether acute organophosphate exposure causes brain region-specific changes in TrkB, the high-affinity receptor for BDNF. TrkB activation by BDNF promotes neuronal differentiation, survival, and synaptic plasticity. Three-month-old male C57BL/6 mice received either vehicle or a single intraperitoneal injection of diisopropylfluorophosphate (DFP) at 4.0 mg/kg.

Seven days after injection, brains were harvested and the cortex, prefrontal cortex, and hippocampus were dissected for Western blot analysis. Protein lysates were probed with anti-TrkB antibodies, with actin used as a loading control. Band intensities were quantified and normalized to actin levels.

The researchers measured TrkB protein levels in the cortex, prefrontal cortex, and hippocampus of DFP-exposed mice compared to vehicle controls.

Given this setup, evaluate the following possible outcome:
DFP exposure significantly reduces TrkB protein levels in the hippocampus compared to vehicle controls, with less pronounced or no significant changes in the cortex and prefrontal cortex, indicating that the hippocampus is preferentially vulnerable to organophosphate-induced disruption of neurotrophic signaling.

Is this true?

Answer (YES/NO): NO